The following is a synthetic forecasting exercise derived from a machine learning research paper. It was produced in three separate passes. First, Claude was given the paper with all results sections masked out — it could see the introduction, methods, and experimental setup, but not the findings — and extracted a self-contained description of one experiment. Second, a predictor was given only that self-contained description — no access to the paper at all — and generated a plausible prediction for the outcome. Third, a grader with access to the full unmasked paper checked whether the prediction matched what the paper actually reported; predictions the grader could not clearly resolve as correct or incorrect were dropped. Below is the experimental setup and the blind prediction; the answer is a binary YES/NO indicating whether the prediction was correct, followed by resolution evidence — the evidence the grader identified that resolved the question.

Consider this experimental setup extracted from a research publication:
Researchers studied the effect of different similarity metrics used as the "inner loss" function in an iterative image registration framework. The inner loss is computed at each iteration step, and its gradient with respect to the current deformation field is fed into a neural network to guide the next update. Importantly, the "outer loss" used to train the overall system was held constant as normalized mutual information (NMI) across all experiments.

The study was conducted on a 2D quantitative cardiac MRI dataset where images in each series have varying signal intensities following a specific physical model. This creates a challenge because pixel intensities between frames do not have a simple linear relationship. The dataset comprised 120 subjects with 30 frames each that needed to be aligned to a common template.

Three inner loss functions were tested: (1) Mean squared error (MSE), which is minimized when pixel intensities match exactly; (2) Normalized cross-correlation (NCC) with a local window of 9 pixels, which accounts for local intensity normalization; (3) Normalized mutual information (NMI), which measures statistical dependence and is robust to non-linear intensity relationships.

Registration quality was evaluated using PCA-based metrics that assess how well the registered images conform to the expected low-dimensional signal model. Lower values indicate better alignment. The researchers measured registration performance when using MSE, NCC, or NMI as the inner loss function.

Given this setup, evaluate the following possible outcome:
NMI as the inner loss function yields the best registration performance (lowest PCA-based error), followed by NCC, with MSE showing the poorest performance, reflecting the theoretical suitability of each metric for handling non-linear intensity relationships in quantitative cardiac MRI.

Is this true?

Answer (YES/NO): NO